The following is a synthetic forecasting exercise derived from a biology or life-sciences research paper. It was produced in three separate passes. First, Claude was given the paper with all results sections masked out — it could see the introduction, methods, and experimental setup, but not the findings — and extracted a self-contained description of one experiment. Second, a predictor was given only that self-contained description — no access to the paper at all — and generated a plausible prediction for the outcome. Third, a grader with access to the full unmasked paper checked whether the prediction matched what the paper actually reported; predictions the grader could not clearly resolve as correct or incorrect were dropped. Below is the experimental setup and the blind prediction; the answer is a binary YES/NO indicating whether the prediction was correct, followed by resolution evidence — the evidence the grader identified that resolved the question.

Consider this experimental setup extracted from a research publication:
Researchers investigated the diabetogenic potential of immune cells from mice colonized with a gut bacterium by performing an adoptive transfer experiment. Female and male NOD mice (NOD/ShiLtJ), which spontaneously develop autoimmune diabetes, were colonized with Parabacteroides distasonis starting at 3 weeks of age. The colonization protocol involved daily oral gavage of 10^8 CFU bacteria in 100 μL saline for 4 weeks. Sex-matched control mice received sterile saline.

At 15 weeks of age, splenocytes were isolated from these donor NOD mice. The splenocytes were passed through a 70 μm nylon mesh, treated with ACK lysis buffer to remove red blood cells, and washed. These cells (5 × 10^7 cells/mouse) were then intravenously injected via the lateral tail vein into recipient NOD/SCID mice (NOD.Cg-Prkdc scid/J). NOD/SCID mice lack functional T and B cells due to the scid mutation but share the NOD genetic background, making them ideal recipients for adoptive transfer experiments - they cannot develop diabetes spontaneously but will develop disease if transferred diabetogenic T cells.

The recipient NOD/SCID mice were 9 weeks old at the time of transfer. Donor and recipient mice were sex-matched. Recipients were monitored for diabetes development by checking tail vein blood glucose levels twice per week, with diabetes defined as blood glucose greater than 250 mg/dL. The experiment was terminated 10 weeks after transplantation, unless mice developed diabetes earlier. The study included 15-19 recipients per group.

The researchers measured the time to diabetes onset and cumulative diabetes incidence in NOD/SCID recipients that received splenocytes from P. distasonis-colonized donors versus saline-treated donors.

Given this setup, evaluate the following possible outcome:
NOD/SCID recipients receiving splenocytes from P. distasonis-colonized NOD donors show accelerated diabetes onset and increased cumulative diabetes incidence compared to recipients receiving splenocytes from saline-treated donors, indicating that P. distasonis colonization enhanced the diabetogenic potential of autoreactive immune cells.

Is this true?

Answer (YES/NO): YES